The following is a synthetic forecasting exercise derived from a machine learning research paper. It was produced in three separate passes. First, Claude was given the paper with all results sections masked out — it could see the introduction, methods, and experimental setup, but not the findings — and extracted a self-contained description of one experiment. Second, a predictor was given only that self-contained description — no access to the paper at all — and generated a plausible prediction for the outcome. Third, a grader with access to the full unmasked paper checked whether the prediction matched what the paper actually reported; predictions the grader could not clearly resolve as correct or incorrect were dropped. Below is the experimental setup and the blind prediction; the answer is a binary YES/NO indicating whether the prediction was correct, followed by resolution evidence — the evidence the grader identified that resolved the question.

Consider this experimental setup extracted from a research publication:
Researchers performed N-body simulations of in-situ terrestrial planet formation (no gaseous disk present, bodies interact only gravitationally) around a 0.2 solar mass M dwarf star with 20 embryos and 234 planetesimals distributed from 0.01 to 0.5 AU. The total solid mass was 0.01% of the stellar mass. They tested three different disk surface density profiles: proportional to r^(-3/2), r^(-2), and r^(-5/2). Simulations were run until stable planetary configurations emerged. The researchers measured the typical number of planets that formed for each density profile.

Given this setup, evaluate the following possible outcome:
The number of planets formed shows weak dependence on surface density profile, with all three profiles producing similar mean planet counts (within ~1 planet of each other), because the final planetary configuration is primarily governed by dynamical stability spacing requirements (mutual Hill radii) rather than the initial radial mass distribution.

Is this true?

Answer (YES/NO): NO